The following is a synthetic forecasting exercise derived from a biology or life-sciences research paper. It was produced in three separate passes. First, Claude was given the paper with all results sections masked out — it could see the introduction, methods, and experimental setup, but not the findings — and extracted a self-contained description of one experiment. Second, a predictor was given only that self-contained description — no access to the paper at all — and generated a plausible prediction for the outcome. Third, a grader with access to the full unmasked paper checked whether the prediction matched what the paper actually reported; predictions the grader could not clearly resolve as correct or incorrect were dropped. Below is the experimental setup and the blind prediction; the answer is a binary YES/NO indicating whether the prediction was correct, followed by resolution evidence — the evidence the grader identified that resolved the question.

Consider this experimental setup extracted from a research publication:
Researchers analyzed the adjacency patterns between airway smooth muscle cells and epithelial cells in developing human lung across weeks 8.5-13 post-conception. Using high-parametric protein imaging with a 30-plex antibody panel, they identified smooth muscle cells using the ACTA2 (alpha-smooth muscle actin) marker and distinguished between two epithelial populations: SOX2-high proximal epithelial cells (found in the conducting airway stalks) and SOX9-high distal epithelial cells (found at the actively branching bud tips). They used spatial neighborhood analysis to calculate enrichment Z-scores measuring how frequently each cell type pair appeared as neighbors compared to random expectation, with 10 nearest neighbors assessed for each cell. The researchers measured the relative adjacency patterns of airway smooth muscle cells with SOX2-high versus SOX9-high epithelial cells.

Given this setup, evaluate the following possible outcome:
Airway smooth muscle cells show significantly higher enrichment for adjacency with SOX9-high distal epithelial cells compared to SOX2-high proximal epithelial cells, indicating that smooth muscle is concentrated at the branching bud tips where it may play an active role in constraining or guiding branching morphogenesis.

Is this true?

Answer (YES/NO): NO